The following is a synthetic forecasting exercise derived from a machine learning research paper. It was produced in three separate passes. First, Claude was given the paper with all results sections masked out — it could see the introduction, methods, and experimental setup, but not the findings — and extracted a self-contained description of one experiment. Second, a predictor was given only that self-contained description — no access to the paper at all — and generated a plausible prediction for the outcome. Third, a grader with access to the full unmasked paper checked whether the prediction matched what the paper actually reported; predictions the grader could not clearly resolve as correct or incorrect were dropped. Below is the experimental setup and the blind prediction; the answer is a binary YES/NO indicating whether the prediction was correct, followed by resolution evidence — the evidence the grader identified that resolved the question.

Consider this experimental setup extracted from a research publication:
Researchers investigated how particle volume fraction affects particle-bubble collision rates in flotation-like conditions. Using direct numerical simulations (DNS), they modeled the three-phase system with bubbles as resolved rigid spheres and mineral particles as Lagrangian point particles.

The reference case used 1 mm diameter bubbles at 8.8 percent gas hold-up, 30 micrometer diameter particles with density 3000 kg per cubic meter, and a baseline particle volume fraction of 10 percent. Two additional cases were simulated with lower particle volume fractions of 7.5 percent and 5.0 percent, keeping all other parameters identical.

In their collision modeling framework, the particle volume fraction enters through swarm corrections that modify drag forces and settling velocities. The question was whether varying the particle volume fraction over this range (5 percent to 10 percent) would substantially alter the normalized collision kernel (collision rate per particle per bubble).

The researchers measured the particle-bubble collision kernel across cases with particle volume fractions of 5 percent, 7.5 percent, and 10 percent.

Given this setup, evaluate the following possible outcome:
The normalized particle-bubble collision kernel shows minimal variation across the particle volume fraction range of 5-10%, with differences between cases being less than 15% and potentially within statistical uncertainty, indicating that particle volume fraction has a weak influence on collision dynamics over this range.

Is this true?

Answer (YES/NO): YES